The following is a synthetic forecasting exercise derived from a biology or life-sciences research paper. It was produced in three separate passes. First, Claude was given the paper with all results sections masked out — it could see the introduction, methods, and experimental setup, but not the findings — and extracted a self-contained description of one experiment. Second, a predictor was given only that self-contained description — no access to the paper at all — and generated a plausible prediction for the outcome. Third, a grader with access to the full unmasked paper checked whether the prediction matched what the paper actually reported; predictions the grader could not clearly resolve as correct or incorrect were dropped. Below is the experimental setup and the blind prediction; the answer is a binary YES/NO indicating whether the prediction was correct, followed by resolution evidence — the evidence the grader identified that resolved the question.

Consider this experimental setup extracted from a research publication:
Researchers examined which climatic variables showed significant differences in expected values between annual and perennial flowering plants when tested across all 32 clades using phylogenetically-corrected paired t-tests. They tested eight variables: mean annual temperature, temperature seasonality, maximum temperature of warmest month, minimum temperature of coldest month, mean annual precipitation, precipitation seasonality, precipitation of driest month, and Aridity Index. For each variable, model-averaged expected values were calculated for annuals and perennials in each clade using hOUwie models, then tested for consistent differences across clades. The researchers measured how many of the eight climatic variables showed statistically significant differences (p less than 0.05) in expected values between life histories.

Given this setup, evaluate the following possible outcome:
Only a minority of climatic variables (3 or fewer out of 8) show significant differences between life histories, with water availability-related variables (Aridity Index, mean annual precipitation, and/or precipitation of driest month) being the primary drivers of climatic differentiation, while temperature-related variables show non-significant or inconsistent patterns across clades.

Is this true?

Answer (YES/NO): NO